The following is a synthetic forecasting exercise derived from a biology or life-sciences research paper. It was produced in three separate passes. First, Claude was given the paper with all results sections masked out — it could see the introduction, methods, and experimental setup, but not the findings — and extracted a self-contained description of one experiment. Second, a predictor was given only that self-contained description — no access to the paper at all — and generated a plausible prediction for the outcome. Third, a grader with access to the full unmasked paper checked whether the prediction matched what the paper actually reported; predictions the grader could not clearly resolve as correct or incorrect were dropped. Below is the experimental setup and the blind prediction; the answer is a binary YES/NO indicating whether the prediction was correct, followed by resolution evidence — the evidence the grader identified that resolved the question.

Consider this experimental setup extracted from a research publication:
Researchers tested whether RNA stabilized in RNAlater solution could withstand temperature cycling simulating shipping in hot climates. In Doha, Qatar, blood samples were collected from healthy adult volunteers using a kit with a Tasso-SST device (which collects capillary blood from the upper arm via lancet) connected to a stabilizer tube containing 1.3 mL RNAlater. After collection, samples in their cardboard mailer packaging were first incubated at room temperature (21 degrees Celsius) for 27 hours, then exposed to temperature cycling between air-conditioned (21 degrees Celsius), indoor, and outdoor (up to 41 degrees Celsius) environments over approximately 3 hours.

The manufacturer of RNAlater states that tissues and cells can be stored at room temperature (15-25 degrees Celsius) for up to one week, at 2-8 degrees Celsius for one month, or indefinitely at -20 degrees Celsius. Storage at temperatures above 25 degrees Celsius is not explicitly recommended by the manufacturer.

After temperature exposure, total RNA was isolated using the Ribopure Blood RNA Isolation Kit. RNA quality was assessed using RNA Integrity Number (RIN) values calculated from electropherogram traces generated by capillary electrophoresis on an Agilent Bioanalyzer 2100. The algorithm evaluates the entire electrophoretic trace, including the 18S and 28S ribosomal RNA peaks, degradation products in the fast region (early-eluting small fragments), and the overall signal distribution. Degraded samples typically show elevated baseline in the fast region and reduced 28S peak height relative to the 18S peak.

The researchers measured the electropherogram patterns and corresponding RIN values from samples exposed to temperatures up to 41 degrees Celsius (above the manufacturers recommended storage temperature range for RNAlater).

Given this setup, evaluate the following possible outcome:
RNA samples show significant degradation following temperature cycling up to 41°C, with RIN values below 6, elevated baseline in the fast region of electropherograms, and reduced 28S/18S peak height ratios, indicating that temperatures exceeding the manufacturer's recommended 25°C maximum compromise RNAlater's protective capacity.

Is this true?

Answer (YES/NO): NO